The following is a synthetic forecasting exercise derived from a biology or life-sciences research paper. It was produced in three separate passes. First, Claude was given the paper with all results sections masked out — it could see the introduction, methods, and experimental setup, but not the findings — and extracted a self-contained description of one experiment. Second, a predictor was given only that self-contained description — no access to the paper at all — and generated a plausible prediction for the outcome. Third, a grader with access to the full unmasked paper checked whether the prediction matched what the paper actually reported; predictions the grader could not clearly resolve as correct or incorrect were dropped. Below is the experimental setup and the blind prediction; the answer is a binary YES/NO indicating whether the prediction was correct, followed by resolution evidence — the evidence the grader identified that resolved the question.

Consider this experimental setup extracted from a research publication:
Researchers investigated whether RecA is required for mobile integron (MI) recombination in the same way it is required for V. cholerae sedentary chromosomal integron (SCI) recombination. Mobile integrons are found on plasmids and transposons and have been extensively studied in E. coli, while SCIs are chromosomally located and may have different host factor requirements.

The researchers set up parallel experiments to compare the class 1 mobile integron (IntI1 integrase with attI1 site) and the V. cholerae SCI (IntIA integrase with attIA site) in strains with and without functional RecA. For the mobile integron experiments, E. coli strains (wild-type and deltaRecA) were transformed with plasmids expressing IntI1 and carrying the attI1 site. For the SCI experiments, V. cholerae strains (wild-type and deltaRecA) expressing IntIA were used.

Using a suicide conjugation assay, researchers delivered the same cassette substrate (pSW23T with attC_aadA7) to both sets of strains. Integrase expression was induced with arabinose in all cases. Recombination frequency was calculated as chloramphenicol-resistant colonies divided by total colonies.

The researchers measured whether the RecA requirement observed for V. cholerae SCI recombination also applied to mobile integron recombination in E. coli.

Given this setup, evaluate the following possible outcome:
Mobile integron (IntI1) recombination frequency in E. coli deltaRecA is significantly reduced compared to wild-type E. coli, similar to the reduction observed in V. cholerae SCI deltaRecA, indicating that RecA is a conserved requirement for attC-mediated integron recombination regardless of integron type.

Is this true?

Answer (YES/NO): NO